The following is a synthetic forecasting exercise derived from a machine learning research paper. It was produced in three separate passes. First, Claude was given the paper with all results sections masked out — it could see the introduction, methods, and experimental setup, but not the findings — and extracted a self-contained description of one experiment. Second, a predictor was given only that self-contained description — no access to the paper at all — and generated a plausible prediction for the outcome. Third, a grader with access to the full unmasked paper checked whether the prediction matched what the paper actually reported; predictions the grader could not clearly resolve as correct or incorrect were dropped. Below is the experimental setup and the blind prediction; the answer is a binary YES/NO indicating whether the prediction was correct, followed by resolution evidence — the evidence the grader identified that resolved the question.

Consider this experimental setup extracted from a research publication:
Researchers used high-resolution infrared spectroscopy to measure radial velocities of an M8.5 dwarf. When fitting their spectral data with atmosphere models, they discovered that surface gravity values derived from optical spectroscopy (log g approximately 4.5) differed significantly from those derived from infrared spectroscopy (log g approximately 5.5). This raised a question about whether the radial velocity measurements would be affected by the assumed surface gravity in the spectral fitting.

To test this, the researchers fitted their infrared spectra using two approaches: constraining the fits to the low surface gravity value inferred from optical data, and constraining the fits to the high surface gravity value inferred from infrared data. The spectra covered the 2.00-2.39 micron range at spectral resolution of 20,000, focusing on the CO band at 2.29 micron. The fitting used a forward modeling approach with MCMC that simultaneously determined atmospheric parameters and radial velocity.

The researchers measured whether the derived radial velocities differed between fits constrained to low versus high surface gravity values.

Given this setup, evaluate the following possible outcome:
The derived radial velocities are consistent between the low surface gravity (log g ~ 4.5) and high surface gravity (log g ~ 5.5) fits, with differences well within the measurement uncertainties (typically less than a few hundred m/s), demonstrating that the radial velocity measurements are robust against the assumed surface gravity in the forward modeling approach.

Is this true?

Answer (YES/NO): YES